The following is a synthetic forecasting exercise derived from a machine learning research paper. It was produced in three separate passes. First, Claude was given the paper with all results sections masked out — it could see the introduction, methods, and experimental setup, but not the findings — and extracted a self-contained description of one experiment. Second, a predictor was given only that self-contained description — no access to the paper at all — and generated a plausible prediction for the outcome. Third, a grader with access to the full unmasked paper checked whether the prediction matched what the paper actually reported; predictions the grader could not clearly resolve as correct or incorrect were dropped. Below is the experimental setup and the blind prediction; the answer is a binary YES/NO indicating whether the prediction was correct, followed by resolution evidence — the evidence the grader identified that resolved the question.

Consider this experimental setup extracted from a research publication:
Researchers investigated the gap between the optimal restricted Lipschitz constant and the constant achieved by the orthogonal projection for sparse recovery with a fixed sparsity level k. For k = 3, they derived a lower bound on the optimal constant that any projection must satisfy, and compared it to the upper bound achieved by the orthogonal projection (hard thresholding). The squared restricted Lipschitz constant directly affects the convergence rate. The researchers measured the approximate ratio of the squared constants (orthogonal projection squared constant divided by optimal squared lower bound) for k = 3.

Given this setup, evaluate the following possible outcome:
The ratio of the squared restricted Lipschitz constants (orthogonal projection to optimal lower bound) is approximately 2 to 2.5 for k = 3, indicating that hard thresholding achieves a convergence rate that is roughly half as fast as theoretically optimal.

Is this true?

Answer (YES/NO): NO